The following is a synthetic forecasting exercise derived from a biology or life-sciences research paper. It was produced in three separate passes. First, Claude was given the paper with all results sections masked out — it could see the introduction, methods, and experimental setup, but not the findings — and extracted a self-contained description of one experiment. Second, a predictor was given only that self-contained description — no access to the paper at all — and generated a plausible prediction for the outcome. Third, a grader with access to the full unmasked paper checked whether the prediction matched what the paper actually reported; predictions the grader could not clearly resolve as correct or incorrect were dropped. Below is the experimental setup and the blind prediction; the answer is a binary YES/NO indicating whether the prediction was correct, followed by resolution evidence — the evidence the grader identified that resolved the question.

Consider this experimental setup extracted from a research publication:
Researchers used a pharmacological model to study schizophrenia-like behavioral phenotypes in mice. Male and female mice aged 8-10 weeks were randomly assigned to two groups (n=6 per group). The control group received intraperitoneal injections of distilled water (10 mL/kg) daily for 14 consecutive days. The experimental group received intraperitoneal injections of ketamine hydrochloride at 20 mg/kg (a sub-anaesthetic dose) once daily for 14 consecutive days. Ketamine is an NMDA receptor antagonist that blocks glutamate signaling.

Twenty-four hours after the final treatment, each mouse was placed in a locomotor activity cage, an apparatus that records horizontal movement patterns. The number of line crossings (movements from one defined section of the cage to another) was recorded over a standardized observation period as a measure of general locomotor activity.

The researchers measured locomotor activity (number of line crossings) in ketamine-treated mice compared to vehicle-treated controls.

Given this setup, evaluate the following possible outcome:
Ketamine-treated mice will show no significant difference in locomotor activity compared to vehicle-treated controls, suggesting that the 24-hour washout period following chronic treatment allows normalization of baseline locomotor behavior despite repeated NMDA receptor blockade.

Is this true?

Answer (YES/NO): NO